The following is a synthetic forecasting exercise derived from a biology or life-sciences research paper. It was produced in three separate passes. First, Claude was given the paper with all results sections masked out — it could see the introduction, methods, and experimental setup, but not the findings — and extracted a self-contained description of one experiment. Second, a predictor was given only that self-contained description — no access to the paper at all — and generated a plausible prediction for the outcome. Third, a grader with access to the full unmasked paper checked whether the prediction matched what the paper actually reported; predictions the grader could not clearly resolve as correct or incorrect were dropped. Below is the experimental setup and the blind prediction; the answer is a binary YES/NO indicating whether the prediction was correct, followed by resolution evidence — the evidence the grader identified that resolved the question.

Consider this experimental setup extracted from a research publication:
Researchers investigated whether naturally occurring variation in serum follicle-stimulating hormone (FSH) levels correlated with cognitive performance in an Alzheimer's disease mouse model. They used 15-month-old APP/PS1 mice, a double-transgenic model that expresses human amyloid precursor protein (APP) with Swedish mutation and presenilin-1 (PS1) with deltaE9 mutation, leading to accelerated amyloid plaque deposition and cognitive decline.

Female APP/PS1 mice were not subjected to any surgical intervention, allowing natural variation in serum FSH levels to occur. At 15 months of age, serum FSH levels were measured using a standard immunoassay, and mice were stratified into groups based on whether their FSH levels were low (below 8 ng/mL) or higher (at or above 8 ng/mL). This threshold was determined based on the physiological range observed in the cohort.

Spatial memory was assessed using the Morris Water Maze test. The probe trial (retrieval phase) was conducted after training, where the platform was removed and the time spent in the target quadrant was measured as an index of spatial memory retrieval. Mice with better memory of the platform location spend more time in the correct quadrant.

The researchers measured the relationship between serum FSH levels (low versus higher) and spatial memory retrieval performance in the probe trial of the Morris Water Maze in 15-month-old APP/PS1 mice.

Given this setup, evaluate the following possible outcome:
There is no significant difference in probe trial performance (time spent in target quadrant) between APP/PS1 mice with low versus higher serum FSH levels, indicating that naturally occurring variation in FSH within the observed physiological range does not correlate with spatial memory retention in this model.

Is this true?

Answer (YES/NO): NO